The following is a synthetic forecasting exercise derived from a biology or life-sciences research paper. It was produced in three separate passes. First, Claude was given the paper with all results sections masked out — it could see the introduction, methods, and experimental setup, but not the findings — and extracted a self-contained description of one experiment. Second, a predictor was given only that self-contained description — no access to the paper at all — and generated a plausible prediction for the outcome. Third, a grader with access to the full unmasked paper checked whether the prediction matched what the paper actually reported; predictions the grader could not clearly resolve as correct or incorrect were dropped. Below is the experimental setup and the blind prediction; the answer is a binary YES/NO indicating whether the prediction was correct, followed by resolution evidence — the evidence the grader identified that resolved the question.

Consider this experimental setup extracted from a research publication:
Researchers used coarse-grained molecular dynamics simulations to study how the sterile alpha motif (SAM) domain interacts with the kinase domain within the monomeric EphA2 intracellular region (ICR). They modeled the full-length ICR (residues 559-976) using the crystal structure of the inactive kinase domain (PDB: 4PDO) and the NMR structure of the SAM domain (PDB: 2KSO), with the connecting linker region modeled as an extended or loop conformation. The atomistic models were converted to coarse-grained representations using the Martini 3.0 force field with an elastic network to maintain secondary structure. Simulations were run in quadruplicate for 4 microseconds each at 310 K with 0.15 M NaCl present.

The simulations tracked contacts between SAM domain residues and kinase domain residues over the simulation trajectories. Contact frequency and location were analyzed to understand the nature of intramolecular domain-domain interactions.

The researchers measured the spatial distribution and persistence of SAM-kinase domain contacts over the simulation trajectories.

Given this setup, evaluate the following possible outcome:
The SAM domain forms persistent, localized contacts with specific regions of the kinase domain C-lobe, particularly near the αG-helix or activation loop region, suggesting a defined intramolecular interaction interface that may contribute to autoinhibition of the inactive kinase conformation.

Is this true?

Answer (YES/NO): NO